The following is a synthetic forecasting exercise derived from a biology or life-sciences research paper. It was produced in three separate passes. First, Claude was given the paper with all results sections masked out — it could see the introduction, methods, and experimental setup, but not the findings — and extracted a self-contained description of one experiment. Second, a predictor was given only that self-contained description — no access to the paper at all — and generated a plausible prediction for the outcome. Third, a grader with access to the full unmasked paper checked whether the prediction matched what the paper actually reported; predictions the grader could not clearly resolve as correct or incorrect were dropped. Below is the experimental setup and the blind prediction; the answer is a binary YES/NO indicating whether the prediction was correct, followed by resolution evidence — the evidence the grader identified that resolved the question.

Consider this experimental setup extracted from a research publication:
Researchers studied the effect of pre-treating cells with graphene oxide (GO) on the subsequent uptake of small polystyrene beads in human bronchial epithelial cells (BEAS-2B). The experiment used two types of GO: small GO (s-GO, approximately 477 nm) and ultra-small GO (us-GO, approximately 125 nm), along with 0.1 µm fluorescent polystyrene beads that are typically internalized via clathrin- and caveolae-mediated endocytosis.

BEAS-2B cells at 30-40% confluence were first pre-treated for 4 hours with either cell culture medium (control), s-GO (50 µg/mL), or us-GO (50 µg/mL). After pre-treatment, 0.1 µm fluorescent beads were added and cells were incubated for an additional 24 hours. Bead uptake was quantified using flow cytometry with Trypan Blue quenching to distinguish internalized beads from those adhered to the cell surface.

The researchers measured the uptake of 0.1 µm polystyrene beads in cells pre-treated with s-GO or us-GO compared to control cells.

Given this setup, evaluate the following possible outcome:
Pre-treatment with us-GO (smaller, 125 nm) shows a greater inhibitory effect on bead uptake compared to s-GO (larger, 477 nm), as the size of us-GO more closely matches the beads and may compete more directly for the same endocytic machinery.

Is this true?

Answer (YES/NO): NO